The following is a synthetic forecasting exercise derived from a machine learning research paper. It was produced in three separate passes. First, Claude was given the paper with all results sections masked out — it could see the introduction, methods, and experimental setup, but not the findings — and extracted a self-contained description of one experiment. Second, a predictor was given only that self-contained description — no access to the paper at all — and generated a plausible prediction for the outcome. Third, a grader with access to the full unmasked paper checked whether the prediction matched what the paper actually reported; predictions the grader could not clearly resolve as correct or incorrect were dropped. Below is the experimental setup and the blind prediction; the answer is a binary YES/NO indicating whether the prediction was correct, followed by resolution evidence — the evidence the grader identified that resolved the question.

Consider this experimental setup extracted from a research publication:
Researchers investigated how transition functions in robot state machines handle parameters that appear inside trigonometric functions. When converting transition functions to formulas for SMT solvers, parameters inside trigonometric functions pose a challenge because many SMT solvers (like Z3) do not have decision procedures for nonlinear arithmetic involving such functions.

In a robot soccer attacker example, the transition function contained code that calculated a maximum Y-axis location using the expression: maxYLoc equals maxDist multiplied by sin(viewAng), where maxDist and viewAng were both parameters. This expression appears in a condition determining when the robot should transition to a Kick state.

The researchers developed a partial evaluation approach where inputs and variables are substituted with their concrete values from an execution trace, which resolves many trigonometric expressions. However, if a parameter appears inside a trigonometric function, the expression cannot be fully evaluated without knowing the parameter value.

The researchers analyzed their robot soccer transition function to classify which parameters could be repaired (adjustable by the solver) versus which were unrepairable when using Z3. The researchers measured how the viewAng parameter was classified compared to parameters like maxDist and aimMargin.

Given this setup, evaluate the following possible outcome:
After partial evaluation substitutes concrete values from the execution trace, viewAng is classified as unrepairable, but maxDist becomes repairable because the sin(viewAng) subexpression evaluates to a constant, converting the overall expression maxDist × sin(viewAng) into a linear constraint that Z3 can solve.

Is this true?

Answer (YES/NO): NO